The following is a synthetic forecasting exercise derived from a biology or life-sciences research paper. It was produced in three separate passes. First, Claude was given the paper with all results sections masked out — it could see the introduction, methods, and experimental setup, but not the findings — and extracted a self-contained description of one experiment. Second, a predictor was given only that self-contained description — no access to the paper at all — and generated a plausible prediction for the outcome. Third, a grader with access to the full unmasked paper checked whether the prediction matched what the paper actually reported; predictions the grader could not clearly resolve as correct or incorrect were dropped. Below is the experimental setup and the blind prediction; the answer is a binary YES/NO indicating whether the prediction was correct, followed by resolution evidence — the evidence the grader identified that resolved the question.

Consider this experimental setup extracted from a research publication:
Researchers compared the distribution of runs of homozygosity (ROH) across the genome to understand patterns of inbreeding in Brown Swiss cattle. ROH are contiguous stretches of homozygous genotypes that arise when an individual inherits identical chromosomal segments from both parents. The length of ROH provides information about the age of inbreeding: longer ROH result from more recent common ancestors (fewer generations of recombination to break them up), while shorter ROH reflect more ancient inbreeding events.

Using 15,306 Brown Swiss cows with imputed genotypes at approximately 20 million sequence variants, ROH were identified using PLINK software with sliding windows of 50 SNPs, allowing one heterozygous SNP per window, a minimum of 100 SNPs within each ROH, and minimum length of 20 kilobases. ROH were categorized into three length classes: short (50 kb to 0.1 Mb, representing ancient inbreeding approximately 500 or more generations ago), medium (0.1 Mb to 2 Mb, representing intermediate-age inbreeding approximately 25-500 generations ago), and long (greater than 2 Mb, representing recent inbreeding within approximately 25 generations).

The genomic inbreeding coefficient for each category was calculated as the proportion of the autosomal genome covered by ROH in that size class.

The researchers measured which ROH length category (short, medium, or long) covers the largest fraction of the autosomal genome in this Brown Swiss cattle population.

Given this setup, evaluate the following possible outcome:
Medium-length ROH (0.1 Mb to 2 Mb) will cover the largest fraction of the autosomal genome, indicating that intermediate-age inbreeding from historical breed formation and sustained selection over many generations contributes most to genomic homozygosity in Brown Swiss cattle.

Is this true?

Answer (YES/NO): YES